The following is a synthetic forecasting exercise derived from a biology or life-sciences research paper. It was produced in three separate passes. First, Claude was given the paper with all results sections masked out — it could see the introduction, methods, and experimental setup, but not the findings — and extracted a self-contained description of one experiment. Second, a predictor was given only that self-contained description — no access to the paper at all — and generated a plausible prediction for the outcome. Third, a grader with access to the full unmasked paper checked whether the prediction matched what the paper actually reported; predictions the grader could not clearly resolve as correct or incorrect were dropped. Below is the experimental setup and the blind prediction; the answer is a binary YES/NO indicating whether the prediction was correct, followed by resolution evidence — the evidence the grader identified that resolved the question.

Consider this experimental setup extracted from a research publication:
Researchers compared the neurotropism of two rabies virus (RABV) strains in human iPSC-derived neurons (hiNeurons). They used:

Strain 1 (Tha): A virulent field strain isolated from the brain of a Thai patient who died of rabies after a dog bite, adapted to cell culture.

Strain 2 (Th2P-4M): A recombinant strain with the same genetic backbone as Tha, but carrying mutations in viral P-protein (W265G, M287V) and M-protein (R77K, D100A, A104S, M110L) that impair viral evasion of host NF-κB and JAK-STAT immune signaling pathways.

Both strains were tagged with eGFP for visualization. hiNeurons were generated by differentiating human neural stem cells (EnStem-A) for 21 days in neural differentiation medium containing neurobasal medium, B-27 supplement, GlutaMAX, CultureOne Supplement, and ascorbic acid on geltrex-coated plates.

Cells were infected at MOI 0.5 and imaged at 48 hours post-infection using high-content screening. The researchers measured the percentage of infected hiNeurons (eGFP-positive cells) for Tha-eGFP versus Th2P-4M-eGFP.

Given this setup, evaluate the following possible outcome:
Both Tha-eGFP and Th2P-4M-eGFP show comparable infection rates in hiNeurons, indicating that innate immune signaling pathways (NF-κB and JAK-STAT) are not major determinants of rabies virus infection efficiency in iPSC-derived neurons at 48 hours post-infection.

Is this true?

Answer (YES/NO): NO